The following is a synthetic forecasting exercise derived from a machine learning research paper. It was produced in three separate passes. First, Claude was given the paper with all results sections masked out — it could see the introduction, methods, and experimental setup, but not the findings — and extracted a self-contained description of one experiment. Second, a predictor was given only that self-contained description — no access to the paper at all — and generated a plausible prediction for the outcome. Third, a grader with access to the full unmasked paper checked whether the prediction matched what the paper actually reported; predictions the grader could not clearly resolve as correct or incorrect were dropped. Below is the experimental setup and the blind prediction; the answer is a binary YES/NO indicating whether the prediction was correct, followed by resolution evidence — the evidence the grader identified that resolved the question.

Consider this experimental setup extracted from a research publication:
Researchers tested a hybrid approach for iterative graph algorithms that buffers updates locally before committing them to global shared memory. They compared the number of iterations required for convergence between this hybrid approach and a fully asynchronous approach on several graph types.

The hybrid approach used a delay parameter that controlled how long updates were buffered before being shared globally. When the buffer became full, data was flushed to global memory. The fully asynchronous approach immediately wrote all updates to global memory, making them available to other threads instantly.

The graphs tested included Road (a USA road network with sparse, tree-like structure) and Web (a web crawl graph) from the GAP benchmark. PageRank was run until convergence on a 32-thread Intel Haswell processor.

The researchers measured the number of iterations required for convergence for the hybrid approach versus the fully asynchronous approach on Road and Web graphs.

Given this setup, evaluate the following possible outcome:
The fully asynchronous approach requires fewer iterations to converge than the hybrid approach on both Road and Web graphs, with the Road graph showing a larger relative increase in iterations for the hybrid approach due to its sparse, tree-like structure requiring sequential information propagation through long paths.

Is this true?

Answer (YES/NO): NO